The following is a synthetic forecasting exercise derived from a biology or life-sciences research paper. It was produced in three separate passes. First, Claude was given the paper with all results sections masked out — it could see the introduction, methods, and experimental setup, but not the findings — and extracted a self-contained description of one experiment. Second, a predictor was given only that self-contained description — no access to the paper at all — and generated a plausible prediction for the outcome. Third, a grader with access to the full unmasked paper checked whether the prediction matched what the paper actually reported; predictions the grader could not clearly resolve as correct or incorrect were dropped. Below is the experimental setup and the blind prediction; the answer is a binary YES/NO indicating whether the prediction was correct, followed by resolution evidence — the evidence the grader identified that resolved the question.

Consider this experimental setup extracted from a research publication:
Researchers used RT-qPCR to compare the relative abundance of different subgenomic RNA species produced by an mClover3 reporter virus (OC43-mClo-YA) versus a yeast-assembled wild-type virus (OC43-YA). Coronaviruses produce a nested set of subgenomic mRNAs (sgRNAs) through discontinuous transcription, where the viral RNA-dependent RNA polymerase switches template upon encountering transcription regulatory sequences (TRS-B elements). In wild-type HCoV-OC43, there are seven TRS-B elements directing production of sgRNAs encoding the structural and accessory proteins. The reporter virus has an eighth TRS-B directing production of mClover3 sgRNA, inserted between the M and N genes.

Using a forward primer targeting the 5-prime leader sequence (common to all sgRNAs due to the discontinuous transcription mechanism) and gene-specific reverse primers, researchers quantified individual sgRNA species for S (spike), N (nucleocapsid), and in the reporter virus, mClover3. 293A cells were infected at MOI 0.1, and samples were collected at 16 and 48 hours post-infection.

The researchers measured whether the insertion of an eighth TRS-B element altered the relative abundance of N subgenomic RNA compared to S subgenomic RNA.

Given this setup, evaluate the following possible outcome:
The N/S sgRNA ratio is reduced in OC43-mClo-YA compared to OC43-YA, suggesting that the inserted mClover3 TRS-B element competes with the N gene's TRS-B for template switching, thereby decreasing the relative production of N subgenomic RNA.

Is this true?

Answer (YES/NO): NO